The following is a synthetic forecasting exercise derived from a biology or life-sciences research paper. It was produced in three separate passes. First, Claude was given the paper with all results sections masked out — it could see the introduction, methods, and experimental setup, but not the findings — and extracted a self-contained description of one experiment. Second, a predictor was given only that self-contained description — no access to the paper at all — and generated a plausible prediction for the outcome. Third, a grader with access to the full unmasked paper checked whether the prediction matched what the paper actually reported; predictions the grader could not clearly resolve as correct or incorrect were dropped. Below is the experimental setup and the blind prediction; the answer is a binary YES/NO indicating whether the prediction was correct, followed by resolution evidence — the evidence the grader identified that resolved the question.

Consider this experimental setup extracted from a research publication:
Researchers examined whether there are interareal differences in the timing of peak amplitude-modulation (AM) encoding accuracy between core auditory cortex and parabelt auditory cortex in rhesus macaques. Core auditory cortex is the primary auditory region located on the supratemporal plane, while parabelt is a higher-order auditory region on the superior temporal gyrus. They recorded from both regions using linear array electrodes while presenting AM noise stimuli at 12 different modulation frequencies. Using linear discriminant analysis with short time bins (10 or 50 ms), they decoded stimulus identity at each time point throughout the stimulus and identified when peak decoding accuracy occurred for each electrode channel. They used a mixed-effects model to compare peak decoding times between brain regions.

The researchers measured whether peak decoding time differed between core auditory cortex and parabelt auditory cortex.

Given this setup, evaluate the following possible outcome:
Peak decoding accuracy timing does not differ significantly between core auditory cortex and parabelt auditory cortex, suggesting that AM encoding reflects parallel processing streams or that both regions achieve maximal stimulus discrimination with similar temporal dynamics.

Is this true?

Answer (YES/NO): NO